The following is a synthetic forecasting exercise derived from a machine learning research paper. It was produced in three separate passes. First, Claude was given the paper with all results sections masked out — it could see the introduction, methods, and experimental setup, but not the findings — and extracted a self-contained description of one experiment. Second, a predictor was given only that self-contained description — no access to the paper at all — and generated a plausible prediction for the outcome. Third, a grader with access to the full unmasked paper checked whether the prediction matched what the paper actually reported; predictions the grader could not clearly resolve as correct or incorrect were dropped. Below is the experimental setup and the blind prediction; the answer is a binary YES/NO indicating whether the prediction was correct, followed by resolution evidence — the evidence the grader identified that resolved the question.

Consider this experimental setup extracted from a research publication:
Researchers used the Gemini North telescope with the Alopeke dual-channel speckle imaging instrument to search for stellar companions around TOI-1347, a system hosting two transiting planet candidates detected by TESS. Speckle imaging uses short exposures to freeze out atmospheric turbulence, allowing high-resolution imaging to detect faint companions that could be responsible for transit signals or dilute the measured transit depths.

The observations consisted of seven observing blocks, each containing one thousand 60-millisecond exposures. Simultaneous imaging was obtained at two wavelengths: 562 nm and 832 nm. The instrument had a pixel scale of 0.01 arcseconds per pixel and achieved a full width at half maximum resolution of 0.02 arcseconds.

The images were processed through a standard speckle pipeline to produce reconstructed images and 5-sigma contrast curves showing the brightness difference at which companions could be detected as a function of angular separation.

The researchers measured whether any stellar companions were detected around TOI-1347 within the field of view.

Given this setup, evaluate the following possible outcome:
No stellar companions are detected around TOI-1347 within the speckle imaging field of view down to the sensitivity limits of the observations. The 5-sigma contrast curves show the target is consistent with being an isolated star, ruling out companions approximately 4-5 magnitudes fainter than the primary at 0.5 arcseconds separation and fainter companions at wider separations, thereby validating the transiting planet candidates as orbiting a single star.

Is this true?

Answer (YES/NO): YES